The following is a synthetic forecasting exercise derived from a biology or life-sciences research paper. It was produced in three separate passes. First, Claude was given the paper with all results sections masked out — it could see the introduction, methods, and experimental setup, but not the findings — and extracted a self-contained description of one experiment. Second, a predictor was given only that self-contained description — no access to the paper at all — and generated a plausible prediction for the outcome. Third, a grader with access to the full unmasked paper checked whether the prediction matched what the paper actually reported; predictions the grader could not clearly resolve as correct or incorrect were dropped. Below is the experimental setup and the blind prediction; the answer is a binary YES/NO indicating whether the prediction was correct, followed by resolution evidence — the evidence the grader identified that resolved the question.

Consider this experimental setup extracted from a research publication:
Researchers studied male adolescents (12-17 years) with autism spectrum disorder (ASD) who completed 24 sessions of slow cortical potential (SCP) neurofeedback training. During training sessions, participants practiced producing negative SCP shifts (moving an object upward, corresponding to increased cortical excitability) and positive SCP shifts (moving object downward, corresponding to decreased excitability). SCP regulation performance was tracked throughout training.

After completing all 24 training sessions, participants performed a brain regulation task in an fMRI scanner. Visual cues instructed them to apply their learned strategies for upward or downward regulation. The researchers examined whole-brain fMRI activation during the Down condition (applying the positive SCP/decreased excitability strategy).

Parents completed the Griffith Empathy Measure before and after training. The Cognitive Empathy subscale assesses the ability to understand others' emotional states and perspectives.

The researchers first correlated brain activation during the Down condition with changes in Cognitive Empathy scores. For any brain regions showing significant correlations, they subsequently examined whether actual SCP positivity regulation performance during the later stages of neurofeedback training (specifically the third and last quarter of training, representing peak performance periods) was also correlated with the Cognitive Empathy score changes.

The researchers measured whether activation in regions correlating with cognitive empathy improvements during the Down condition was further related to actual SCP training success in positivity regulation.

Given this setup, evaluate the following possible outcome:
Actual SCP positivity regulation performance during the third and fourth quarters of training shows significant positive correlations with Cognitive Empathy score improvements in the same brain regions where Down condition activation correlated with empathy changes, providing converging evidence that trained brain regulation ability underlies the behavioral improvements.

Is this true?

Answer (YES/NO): NO